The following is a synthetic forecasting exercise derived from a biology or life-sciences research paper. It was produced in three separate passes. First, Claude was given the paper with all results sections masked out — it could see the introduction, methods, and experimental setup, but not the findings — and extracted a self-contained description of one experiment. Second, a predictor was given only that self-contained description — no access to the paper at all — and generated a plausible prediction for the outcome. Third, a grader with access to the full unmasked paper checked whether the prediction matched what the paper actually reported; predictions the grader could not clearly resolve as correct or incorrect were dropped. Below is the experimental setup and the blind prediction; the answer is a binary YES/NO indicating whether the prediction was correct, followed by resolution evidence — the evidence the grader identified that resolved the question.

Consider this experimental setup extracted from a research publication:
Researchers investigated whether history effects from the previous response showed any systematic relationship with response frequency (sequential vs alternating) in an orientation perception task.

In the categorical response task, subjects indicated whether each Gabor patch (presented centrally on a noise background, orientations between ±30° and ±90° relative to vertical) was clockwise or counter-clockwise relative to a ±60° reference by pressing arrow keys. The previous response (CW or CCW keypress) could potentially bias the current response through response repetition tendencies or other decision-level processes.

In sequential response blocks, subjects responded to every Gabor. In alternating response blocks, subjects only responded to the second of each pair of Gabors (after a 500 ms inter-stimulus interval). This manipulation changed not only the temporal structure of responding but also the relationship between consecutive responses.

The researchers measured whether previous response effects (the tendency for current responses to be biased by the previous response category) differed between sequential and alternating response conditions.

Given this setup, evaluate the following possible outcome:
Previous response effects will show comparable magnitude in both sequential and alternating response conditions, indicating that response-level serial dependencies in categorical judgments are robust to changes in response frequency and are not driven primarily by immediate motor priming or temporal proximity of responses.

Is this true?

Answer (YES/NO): NO